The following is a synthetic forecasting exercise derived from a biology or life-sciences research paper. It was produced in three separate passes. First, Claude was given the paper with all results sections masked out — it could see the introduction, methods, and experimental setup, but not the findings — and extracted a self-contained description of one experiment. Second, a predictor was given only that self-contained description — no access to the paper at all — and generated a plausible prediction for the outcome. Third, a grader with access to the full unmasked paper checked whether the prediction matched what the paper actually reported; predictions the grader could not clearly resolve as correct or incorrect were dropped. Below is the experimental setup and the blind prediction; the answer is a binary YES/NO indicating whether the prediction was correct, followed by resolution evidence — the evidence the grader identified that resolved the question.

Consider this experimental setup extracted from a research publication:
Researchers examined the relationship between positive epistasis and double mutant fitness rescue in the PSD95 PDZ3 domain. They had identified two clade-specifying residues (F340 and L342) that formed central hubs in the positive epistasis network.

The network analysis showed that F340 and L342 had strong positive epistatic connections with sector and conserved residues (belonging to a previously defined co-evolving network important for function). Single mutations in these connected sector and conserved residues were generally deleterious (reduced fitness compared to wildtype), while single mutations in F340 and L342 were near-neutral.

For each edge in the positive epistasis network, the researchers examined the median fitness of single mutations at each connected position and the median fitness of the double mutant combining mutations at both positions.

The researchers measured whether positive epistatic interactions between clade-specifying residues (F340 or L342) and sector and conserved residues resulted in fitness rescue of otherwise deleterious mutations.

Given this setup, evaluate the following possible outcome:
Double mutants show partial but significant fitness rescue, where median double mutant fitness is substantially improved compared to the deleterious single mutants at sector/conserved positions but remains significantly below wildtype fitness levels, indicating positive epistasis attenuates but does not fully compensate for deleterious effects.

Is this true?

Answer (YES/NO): NO